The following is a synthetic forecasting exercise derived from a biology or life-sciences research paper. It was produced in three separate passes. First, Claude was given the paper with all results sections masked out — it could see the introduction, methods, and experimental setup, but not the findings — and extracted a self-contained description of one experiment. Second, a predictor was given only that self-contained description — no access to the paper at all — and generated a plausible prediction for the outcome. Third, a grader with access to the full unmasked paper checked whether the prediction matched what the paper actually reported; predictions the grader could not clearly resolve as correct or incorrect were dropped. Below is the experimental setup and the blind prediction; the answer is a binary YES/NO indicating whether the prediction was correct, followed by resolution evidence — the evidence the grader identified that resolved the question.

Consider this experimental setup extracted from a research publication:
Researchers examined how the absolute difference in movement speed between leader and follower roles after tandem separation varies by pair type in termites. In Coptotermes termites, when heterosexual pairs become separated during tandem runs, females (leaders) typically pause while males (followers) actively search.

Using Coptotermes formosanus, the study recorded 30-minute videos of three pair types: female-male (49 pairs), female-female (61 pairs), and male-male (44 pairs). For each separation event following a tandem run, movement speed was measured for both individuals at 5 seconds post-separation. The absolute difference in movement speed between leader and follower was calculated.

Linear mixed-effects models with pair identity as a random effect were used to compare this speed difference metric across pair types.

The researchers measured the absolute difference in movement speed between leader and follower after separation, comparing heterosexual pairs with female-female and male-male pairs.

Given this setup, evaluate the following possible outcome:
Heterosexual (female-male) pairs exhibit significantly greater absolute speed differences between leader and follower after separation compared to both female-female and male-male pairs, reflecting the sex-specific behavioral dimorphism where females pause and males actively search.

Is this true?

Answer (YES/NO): YES